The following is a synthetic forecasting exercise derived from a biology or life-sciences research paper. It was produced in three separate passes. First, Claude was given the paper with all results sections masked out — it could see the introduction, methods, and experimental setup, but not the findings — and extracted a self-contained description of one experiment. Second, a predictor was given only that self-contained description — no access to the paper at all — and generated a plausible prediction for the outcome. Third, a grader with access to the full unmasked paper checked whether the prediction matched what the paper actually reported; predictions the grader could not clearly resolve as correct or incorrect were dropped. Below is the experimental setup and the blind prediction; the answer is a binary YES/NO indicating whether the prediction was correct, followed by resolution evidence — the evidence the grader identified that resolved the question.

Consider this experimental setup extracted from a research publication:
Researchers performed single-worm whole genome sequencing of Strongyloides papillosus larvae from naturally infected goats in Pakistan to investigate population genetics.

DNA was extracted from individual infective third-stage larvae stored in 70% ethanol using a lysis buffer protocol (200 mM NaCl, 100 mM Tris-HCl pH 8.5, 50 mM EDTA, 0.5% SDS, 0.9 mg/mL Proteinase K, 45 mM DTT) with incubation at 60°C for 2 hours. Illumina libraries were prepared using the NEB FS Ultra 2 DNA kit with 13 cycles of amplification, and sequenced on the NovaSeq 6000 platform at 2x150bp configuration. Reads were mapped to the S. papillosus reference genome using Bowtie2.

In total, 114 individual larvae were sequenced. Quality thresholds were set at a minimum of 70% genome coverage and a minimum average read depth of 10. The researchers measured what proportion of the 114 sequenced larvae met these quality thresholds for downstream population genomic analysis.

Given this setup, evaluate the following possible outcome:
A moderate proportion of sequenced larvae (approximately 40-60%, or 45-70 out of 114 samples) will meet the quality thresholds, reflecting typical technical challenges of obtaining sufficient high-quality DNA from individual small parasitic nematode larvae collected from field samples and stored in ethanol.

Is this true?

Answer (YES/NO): NO